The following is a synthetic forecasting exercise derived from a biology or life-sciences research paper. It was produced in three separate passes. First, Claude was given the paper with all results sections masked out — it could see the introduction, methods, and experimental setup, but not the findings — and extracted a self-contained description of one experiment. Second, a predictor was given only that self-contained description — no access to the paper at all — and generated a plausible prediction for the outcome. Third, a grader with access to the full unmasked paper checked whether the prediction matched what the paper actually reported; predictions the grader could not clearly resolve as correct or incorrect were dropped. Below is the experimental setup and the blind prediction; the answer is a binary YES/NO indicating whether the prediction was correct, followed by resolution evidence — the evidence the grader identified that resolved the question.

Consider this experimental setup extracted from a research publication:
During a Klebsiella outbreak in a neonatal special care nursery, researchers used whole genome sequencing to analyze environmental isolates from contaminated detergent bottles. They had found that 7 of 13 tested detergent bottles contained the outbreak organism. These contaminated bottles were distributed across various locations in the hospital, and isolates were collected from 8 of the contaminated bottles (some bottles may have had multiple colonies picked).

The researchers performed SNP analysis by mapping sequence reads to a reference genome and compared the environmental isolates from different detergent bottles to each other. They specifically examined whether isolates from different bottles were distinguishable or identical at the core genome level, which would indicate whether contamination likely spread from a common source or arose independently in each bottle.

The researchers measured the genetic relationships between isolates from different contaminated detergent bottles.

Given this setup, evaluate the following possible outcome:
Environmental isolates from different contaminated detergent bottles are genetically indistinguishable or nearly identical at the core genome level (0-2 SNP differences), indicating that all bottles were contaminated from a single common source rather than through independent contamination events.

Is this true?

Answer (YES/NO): NO